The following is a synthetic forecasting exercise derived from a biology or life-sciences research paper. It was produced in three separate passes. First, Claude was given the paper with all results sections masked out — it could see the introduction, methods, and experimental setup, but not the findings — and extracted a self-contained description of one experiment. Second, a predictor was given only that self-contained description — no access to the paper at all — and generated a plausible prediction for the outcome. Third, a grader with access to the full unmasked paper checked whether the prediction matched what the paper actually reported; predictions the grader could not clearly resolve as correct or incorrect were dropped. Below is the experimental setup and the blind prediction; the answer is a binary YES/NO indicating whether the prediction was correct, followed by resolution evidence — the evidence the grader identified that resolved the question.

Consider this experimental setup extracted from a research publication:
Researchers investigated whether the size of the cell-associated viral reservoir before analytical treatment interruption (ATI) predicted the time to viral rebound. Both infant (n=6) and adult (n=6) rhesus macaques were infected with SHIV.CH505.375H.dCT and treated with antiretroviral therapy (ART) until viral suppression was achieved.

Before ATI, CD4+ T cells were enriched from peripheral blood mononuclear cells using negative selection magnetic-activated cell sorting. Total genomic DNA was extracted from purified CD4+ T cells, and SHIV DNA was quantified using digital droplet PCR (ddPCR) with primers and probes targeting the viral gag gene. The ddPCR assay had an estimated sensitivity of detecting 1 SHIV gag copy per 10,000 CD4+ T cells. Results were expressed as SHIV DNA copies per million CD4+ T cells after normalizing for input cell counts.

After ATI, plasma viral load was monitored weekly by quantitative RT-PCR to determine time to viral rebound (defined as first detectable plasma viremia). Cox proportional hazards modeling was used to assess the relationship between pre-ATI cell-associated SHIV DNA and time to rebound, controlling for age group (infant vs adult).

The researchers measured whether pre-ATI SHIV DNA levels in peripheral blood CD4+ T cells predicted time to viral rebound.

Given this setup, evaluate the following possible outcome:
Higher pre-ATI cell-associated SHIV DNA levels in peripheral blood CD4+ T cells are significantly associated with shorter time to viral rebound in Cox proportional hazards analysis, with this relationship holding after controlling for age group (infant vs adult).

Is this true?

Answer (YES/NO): NO